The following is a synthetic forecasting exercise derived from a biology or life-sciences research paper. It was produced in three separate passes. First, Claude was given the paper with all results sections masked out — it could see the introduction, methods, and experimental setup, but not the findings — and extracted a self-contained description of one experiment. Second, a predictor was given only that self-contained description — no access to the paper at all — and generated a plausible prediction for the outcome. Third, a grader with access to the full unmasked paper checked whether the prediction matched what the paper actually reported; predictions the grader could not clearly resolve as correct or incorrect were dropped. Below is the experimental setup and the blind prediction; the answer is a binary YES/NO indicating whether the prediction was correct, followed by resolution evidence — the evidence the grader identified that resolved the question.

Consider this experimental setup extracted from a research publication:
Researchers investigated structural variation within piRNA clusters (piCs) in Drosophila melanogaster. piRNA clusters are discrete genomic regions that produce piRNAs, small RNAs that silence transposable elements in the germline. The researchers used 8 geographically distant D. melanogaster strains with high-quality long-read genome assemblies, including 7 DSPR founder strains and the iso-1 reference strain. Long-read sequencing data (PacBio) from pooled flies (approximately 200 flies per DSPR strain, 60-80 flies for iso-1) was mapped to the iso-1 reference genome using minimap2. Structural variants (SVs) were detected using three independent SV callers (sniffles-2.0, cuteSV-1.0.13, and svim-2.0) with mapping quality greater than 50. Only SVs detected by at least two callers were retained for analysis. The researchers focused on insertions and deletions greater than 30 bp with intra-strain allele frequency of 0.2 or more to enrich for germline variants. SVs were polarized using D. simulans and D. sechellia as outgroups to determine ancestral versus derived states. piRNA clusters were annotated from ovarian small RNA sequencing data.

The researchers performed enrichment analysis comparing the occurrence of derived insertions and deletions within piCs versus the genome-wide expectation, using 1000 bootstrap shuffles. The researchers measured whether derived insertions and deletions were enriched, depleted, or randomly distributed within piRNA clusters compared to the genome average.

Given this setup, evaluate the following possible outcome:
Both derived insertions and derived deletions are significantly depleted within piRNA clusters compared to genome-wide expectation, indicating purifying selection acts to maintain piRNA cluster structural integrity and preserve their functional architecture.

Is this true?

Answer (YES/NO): NO